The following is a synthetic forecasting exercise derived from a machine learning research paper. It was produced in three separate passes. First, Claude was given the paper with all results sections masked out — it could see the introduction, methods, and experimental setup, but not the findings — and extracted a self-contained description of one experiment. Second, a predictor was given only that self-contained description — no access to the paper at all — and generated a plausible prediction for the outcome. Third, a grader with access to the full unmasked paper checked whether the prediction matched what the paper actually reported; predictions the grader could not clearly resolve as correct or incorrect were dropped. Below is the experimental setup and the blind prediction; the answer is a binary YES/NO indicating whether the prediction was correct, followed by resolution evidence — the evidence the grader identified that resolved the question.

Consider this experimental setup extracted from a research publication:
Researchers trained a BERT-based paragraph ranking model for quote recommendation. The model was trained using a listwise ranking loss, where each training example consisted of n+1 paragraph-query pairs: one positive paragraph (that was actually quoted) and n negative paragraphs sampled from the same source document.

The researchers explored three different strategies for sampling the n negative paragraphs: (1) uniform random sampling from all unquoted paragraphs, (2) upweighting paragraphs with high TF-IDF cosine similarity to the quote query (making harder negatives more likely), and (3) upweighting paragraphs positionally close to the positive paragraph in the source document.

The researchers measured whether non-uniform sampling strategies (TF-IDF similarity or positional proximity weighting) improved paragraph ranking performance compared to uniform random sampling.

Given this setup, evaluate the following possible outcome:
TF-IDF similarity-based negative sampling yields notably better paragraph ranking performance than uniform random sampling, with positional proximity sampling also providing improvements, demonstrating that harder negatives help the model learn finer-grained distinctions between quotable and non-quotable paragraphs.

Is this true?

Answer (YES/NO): NO